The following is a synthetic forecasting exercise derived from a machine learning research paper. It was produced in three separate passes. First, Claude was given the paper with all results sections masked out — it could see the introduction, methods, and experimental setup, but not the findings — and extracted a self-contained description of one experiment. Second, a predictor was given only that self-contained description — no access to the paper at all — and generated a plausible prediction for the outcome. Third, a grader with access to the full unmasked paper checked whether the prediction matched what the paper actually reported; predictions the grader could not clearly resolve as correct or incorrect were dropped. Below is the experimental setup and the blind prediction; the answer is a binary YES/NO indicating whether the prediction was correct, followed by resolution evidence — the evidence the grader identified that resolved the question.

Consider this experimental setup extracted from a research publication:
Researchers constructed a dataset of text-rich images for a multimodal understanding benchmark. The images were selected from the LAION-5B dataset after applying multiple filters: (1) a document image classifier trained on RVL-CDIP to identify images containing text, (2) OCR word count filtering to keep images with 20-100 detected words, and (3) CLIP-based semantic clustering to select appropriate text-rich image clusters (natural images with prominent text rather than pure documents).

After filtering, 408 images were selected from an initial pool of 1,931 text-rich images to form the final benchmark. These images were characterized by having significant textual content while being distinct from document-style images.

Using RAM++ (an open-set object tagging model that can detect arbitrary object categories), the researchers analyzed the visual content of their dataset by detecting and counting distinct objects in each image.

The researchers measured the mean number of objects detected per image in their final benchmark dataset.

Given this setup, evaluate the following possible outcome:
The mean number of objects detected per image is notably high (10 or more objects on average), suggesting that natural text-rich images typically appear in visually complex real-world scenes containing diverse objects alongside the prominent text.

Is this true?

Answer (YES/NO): NO